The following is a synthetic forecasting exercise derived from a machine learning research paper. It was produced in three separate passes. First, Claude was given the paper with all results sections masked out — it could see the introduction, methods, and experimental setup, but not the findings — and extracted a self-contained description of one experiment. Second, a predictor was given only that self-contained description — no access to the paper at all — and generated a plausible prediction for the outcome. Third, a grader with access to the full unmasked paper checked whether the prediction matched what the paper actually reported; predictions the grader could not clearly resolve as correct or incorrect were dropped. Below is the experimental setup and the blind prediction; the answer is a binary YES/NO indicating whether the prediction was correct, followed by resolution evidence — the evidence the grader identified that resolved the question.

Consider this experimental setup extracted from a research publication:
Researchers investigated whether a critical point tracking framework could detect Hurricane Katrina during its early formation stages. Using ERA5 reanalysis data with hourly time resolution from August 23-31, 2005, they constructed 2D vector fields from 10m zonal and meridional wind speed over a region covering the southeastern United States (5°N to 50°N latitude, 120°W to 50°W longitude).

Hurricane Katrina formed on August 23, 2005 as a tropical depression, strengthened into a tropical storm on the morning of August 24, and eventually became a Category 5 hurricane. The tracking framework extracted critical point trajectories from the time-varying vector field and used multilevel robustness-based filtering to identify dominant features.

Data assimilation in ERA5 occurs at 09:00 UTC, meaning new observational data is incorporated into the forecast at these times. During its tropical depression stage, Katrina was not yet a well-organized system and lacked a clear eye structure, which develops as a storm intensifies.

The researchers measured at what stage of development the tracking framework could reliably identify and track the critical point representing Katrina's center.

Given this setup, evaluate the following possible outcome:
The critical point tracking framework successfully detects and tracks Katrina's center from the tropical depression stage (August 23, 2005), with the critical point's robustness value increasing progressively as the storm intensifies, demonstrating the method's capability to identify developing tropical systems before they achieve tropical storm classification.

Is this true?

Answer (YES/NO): NO